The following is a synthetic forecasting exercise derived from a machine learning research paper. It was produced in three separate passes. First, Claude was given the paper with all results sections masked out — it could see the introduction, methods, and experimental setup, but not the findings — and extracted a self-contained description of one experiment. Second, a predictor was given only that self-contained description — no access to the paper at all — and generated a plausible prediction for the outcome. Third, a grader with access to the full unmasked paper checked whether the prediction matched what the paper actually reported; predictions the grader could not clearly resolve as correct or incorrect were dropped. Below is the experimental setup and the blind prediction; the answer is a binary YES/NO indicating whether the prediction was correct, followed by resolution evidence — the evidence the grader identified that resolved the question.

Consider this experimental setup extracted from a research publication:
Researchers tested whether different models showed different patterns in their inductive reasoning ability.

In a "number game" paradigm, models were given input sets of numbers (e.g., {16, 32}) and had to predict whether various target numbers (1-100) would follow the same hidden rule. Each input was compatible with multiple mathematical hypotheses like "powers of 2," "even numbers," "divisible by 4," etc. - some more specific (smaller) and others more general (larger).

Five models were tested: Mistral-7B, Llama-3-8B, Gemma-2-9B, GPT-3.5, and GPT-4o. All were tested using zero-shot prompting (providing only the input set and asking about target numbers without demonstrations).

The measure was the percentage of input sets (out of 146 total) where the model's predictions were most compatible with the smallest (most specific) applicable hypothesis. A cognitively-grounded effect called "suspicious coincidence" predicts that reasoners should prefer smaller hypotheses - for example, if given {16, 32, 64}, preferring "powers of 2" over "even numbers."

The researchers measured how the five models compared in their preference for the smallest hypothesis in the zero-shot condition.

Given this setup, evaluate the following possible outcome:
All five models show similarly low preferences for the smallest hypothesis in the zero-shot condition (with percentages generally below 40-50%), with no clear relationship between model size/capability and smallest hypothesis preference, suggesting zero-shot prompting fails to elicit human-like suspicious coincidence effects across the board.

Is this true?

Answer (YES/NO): YES